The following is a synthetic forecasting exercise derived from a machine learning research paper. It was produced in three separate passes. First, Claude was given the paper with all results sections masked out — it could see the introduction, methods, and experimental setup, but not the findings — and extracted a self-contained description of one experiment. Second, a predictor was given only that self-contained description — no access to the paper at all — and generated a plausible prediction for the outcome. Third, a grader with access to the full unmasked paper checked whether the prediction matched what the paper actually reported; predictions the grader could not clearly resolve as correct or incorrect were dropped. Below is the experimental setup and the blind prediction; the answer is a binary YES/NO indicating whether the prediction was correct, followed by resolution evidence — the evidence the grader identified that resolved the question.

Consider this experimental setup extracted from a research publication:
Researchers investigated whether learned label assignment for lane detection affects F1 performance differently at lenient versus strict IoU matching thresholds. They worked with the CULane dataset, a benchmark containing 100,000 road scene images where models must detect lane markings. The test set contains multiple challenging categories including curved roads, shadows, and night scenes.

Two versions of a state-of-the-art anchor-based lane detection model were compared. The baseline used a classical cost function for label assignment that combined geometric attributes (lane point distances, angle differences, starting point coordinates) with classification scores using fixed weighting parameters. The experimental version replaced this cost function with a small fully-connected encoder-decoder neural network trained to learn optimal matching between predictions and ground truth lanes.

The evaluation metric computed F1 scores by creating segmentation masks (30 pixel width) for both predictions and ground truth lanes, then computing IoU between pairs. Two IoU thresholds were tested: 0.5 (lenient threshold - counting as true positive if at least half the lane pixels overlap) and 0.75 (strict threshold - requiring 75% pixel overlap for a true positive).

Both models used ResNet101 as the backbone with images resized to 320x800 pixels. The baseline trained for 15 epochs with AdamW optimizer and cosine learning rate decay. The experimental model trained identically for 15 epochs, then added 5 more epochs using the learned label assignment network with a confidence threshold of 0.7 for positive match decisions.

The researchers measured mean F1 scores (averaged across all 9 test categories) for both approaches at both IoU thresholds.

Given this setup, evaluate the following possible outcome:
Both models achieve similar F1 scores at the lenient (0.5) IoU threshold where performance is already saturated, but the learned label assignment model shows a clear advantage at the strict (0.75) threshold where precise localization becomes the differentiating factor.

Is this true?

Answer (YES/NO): NO